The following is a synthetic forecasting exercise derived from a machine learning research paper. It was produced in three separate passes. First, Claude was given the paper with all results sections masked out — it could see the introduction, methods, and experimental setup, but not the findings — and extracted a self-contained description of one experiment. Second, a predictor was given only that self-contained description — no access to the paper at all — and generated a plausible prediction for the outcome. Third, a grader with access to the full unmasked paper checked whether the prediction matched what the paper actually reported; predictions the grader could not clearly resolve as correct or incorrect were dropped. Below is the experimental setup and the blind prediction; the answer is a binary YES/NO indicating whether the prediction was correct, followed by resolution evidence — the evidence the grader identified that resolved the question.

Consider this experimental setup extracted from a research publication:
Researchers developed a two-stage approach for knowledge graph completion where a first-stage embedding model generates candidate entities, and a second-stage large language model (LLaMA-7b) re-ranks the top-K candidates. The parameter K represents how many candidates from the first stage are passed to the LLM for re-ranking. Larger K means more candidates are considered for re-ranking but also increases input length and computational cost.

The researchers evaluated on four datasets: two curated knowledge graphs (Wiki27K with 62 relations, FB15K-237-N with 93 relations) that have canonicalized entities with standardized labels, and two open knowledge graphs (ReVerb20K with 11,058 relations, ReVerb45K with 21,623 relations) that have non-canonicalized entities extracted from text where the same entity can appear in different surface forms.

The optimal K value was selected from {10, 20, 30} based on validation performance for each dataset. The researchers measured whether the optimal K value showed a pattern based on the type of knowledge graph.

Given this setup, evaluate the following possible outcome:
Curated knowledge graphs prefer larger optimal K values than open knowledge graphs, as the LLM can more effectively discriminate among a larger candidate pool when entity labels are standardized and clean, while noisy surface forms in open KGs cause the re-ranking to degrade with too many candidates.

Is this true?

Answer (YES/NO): NO